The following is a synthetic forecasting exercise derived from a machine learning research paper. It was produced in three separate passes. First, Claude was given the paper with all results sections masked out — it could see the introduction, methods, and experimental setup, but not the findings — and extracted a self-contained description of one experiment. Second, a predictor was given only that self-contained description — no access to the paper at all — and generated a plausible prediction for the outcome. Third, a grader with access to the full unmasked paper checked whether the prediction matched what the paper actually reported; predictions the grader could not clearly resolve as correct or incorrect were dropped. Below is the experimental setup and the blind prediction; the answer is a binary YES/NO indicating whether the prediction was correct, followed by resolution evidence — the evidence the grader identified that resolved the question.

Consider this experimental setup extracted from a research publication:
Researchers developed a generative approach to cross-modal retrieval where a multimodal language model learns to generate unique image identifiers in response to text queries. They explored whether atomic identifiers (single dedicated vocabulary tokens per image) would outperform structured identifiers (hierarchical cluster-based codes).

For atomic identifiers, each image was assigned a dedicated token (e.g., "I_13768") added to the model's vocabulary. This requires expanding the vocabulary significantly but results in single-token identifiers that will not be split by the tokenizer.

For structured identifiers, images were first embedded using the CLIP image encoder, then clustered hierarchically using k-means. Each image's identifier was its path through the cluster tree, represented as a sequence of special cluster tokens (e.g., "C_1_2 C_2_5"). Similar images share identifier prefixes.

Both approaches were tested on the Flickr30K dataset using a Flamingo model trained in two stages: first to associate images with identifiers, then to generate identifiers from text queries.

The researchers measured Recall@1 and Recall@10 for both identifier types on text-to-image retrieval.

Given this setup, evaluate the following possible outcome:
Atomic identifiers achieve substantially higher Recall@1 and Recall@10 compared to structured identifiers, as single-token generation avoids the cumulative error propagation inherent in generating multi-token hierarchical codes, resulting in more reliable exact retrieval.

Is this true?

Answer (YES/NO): YES